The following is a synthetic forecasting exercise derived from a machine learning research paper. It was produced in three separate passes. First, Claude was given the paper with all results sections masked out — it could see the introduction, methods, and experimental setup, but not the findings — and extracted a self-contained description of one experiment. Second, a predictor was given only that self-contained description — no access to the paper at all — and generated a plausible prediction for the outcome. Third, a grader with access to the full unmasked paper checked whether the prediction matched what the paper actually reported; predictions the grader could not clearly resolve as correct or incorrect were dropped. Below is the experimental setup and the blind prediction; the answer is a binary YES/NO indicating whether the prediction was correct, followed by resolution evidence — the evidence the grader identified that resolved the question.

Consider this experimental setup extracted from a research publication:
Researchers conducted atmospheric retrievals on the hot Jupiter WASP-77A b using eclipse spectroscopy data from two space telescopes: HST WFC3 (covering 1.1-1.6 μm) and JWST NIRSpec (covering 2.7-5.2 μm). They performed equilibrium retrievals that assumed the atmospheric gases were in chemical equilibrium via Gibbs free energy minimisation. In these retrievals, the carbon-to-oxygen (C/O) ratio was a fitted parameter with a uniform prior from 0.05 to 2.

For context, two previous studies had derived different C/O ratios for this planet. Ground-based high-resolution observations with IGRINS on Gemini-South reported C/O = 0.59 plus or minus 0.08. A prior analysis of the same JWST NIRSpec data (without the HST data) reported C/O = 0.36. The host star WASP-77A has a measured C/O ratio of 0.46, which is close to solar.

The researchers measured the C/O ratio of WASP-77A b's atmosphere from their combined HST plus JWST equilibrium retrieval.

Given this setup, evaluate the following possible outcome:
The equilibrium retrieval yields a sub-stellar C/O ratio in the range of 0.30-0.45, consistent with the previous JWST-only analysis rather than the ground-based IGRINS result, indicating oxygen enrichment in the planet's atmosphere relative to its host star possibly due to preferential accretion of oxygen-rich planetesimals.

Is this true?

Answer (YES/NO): NO